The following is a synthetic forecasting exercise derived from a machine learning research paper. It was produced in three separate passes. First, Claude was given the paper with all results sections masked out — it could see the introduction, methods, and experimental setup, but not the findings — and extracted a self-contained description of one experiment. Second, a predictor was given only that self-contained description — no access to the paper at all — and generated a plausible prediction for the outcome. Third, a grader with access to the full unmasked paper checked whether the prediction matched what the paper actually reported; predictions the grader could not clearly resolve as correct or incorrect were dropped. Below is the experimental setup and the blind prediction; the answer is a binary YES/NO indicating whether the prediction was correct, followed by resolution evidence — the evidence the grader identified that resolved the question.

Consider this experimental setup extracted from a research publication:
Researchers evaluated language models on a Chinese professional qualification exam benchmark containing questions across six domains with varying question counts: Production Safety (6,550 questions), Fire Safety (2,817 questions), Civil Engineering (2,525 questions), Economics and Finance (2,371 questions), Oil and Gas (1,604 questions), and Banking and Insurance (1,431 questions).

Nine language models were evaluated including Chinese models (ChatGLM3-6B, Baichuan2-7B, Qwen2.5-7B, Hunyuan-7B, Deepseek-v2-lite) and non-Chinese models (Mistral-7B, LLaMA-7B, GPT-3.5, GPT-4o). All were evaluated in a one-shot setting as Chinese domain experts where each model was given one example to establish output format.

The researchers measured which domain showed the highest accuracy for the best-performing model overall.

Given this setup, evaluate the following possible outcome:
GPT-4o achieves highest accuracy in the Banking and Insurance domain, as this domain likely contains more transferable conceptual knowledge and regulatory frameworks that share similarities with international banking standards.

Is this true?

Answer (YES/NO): NO